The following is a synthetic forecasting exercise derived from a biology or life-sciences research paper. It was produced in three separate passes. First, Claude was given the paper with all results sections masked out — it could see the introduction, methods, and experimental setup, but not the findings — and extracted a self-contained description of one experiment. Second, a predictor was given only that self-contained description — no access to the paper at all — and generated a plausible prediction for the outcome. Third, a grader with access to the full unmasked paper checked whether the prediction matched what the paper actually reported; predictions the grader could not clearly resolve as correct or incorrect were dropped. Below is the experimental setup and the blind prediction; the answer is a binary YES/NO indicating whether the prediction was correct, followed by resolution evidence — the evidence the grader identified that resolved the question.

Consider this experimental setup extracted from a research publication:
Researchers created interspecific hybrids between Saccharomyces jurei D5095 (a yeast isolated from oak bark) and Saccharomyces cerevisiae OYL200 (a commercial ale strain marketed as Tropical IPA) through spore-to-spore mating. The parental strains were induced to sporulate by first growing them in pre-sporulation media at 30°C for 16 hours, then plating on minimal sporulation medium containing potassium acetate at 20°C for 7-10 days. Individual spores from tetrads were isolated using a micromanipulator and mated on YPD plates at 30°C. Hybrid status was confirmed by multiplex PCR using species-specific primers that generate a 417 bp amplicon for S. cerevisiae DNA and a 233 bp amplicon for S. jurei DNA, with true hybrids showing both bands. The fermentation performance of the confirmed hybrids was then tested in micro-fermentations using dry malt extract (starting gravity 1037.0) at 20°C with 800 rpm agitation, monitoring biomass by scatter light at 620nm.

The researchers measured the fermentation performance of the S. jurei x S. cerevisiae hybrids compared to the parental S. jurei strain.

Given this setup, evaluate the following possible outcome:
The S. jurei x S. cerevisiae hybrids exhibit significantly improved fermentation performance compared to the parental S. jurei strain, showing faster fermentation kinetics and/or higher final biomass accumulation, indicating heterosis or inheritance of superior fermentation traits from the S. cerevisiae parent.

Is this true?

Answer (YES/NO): YES